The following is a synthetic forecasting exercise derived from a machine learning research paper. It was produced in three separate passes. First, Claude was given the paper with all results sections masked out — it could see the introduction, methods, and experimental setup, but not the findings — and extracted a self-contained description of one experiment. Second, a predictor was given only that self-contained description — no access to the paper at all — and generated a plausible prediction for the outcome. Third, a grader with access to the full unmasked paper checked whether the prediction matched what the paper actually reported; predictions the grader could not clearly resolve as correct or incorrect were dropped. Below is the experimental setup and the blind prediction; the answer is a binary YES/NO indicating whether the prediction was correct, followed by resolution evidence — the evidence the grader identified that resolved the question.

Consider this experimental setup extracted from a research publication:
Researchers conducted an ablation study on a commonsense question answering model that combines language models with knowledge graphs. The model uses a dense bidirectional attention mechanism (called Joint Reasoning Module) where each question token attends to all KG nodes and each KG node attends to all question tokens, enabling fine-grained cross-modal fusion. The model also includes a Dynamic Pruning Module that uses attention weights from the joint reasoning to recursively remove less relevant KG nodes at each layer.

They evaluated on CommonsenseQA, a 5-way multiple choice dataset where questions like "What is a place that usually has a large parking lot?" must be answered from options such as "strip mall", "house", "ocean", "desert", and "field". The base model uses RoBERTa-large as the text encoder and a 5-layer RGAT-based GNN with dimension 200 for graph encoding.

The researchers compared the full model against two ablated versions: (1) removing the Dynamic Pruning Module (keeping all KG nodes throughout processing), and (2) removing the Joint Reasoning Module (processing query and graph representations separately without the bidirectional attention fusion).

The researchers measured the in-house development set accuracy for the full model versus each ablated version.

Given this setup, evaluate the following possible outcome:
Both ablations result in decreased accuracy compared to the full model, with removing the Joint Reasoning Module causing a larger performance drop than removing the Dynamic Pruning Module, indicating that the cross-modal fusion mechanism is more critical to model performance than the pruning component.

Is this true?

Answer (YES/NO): YES